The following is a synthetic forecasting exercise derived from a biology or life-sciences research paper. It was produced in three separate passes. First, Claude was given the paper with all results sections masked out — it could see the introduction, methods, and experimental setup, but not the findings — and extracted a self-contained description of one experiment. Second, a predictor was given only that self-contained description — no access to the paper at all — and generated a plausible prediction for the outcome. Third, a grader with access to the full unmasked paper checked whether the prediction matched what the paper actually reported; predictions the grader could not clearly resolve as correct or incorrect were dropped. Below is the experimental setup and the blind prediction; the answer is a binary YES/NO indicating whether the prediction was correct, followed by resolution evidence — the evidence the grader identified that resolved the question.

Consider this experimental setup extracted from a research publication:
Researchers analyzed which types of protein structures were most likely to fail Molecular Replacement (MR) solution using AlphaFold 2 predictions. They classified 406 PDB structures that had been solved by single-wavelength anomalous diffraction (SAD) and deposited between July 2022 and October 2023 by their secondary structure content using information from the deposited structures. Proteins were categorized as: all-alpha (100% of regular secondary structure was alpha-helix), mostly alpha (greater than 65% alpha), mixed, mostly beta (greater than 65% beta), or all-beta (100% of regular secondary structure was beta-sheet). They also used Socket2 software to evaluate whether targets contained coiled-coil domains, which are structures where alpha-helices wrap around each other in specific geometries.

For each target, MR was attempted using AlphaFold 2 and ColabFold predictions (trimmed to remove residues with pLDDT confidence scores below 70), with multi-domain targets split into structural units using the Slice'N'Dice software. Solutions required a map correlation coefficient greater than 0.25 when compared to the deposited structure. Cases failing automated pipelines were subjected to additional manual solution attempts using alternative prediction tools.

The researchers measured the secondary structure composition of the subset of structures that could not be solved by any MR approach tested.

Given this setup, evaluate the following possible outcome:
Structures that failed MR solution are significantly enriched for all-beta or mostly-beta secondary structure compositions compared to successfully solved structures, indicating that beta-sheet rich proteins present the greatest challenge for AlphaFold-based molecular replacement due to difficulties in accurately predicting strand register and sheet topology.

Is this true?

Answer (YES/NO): NO